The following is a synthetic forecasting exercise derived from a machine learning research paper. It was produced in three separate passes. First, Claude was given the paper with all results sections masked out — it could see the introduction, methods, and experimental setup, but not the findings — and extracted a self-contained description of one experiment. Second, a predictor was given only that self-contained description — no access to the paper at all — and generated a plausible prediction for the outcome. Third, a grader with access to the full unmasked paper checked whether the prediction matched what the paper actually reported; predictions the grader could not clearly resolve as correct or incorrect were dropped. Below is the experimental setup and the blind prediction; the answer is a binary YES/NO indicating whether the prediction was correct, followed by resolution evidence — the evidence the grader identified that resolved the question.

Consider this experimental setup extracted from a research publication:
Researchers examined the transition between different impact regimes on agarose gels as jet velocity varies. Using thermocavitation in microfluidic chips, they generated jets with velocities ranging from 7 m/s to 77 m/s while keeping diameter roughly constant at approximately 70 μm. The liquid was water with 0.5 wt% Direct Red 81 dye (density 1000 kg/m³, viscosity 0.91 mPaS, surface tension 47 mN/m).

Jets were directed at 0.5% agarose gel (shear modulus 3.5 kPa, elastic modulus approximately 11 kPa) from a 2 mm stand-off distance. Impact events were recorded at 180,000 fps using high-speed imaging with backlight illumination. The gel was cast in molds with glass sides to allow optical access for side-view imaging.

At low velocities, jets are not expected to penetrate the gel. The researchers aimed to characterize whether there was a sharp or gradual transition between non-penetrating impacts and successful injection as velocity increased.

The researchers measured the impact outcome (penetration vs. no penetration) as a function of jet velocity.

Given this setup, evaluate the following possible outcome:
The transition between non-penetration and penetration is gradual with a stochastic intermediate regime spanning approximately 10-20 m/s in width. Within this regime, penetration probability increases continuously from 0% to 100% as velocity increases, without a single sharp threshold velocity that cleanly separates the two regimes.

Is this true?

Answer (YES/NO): NO